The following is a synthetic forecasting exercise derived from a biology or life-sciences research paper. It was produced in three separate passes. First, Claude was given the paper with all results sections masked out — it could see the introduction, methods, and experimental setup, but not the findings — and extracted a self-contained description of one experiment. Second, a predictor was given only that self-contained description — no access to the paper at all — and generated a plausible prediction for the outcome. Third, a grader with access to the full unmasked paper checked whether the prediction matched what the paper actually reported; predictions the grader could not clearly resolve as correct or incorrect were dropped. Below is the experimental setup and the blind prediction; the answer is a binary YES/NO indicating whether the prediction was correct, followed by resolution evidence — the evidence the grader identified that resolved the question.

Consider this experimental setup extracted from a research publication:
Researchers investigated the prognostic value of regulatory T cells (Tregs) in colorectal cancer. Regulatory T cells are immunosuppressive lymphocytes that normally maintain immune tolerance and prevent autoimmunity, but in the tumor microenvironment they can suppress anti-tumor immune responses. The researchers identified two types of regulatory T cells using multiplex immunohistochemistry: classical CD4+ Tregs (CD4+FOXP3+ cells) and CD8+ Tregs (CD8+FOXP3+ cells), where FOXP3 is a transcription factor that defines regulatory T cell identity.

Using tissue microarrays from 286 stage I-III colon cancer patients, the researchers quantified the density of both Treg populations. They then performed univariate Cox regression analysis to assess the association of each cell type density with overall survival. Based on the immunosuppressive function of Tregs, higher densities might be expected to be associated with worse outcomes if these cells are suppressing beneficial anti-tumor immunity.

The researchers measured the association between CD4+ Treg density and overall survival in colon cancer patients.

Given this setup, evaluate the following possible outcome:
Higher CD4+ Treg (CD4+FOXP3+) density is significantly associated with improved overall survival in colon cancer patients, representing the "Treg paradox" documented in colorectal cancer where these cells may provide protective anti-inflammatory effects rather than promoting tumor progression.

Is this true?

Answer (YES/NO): NO